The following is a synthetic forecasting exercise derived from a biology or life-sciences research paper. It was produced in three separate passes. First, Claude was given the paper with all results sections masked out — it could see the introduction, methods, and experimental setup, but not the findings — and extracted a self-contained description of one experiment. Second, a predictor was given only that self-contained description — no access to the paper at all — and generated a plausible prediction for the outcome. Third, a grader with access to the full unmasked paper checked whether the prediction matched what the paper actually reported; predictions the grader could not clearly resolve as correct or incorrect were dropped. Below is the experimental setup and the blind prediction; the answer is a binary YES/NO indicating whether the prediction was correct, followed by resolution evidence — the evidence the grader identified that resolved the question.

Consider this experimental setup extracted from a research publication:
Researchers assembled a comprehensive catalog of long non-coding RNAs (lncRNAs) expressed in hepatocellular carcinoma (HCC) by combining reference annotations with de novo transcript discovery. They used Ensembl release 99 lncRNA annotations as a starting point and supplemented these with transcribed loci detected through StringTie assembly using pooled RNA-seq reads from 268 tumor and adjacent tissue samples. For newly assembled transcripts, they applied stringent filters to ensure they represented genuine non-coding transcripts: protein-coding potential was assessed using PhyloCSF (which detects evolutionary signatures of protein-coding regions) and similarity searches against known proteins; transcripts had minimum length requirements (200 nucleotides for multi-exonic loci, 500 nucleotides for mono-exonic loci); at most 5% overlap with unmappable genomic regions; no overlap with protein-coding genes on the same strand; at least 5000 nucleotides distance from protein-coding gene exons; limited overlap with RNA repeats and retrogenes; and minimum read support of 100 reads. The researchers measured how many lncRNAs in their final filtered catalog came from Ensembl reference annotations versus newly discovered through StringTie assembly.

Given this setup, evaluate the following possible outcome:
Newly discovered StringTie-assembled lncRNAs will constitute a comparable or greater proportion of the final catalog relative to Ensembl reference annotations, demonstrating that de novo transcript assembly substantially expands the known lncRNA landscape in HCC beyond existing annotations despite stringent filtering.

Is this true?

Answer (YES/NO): NO